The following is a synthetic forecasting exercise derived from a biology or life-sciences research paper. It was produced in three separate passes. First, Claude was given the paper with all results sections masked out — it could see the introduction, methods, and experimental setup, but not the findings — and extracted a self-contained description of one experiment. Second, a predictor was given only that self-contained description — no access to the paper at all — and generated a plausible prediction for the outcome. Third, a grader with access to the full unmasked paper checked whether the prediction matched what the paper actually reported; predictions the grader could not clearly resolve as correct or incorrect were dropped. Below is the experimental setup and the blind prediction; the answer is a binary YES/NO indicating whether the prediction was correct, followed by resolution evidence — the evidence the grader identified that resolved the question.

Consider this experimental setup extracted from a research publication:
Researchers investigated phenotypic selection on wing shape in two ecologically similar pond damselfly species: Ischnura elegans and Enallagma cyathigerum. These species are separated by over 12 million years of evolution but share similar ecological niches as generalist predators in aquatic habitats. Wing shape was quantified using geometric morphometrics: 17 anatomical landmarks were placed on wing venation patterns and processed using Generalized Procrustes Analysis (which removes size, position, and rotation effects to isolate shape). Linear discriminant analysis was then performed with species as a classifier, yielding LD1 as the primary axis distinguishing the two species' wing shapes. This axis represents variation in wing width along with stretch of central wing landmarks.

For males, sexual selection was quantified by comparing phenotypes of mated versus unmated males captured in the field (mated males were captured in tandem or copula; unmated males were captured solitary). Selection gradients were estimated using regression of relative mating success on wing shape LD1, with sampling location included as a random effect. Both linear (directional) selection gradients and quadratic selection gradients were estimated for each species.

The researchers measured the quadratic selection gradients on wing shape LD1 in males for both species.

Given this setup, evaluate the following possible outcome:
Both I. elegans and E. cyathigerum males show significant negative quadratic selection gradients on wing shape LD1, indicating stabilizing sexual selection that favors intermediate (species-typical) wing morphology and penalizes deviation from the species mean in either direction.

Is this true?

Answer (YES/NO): NO